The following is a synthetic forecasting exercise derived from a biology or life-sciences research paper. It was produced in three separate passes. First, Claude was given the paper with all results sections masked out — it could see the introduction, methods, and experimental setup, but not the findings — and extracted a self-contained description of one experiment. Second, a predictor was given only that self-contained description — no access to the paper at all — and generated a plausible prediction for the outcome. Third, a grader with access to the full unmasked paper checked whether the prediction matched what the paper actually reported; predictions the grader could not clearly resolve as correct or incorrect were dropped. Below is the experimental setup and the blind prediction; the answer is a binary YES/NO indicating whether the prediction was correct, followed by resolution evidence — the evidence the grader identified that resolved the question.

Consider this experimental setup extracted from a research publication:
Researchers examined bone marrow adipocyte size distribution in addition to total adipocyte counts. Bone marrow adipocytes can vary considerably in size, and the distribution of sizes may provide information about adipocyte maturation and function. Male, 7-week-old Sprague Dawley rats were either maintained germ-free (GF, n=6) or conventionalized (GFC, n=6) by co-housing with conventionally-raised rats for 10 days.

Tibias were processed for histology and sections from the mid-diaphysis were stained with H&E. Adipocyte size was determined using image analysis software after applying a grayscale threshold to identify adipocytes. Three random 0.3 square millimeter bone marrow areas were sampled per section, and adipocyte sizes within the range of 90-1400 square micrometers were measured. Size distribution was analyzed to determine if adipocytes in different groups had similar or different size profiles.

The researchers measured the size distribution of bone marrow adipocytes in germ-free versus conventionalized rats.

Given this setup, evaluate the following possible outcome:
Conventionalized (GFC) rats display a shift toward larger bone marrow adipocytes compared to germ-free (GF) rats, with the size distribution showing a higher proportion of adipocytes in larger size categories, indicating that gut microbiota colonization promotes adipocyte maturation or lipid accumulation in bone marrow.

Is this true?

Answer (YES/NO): NO